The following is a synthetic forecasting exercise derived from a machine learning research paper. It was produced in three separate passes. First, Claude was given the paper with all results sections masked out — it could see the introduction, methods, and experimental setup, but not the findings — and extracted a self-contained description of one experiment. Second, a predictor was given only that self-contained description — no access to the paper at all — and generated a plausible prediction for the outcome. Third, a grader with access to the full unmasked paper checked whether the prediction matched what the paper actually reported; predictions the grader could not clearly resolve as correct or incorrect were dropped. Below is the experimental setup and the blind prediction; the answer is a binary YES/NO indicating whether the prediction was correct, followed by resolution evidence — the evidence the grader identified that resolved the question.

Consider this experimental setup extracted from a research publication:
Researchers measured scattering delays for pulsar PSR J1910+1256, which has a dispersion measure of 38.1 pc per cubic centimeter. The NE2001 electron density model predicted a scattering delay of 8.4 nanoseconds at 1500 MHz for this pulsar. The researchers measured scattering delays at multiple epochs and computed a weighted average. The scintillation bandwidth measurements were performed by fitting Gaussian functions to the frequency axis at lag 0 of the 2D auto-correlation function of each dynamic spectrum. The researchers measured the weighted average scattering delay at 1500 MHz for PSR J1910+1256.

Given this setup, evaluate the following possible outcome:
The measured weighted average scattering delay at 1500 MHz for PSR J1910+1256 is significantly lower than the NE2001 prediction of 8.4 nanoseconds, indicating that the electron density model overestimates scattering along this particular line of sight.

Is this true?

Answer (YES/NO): NO